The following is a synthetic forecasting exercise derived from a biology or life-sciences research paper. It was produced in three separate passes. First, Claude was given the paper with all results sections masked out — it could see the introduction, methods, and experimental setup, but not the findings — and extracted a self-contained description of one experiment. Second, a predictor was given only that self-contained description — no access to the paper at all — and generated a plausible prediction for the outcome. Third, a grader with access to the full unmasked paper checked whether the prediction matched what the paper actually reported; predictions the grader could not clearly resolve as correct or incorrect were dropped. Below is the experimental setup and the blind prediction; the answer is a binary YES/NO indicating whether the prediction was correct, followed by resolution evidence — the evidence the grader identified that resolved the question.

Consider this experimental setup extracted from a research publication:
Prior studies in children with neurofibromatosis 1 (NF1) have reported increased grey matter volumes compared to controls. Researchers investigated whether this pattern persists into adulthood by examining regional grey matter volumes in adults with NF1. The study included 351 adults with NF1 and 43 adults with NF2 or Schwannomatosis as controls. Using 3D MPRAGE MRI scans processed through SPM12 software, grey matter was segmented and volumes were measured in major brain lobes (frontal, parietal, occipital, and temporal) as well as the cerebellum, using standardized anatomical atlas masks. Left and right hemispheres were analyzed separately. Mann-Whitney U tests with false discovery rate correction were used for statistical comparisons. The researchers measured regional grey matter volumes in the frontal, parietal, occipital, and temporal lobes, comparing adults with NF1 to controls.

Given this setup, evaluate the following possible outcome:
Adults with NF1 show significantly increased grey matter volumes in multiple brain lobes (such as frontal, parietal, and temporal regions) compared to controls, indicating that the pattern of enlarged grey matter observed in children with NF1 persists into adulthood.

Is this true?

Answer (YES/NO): NO